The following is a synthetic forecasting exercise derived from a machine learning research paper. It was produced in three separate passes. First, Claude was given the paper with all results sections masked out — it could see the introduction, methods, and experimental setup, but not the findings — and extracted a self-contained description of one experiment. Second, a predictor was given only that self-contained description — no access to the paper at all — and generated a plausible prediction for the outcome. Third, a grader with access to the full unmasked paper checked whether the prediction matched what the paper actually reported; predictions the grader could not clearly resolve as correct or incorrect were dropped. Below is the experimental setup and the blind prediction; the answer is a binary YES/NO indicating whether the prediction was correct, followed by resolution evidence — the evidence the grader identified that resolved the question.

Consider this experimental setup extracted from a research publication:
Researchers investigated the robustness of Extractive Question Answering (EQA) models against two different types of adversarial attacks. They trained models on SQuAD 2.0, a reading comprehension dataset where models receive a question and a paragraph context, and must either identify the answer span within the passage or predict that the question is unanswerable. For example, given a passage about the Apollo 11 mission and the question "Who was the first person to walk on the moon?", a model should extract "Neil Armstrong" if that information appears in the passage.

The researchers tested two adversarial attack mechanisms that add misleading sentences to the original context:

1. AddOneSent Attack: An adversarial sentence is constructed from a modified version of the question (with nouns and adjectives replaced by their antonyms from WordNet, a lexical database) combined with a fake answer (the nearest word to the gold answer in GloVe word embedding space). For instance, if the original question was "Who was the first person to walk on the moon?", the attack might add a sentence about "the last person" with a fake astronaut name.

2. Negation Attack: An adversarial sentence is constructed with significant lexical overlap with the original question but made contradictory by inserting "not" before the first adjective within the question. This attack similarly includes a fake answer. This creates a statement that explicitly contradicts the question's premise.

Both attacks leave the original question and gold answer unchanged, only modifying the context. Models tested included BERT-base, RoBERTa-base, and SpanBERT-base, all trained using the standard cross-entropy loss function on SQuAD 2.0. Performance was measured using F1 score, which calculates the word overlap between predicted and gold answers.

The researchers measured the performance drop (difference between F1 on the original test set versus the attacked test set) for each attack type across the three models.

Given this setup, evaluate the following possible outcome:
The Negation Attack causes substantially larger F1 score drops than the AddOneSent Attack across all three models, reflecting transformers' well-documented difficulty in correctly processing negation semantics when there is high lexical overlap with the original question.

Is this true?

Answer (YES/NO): YES